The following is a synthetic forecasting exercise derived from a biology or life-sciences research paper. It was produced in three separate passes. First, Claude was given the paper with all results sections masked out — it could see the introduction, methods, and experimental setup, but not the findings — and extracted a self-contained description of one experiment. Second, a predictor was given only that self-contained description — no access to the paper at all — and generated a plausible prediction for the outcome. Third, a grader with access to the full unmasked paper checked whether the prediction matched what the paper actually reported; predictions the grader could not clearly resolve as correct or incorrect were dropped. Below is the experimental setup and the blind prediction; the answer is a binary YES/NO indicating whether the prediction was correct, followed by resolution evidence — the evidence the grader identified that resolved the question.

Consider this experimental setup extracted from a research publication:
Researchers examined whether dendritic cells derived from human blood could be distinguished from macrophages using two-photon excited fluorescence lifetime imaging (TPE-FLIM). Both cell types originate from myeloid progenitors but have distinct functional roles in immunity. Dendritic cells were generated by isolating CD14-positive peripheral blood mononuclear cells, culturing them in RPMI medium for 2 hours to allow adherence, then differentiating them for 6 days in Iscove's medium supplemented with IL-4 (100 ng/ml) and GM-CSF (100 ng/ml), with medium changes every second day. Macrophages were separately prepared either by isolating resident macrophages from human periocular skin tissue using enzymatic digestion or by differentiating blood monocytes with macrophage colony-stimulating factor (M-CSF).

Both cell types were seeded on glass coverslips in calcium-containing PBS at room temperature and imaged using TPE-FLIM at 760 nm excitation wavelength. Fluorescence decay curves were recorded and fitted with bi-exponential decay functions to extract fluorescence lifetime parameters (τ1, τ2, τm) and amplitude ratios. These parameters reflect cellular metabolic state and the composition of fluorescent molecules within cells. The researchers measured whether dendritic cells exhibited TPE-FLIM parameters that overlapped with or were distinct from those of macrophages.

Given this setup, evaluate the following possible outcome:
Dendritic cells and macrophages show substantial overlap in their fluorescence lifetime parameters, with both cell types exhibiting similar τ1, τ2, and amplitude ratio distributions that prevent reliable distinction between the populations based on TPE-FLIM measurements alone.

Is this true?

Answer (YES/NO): NO